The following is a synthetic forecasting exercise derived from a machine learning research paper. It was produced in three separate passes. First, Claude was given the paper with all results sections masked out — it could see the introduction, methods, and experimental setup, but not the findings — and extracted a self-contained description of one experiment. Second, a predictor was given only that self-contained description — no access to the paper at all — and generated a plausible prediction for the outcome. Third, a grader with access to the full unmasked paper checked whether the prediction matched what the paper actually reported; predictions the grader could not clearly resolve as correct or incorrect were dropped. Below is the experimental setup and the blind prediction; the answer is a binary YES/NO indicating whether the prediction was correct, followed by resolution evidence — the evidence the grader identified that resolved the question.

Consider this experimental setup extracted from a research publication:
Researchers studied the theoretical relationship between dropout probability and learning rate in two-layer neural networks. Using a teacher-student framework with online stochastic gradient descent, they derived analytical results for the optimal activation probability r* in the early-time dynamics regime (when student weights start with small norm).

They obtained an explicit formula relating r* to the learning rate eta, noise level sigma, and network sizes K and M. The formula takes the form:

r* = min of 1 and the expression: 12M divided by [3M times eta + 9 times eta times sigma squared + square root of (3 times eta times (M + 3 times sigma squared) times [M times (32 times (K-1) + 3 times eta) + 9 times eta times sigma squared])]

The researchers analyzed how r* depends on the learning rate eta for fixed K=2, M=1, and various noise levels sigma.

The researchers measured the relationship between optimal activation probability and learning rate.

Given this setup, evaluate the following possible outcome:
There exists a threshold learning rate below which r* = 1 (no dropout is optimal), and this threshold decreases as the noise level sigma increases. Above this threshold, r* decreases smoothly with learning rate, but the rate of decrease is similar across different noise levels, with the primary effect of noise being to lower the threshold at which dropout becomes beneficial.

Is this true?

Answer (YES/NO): NO